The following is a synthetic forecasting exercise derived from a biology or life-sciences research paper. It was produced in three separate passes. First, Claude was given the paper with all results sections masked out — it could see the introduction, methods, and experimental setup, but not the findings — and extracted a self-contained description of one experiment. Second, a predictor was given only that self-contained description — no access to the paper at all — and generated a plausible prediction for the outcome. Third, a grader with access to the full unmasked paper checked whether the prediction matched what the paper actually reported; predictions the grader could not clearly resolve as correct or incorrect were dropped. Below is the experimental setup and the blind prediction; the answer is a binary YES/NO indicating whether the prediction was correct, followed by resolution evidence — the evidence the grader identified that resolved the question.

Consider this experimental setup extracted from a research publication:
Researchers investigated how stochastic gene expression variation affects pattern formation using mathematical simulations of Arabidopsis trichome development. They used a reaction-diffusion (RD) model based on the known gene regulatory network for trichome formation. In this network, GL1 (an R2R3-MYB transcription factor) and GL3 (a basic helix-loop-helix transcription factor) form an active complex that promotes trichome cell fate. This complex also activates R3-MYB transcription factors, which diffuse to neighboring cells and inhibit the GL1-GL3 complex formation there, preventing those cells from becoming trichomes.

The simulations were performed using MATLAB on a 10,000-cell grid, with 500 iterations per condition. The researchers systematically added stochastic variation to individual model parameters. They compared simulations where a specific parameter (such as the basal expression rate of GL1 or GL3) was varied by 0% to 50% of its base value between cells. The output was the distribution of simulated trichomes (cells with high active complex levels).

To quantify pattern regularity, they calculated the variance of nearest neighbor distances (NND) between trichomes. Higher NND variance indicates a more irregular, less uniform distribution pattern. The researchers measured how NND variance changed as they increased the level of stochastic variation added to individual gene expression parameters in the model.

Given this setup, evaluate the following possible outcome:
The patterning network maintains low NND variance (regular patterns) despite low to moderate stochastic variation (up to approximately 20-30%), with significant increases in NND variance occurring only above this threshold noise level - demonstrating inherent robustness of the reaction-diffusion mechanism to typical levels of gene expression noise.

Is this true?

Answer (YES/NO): NO